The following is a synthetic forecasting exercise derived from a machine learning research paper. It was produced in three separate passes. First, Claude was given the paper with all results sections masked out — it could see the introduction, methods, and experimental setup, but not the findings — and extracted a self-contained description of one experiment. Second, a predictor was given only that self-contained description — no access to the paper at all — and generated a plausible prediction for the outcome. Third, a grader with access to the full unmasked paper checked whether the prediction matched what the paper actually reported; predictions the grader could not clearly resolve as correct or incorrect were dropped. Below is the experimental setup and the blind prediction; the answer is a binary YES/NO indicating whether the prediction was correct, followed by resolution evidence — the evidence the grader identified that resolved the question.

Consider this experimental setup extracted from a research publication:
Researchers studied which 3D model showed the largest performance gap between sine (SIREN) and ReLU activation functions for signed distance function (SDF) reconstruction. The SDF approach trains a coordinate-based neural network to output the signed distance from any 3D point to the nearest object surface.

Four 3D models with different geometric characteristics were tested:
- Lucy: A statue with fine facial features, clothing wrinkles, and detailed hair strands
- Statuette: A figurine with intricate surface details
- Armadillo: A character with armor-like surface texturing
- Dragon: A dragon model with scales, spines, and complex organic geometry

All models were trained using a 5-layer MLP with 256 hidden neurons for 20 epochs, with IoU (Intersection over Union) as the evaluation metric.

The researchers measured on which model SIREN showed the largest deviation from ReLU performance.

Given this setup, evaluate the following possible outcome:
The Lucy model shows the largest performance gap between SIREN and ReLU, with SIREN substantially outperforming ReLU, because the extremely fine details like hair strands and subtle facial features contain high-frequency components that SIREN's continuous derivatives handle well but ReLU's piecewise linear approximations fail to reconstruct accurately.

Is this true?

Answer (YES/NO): NO